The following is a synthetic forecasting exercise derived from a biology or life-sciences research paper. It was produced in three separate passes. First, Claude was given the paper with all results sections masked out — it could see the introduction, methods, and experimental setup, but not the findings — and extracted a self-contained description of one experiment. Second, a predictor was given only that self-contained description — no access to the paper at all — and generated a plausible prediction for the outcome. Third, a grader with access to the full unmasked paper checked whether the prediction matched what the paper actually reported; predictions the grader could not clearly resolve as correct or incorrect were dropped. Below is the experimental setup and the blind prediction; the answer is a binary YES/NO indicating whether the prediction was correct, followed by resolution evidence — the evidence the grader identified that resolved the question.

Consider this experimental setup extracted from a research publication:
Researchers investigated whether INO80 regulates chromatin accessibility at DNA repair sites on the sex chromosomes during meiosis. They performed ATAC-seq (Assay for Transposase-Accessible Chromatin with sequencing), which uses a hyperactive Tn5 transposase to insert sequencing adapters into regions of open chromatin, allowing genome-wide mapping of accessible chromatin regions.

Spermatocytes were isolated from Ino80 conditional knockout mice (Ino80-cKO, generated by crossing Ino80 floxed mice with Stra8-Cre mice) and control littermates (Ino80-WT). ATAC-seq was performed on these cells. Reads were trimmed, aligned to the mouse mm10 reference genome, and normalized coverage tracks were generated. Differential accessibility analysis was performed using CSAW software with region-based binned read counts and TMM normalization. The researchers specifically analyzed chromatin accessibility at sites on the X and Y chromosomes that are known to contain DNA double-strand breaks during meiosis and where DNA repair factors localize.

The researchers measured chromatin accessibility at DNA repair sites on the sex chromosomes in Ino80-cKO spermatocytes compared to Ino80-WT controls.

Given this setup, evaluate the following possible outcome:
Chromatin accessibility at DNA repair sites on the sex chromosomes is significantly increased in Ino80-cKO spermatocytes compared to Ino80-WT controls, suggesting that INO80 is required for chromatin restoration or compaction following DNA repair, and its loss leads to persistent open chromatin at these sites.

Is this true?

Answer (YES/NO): NO